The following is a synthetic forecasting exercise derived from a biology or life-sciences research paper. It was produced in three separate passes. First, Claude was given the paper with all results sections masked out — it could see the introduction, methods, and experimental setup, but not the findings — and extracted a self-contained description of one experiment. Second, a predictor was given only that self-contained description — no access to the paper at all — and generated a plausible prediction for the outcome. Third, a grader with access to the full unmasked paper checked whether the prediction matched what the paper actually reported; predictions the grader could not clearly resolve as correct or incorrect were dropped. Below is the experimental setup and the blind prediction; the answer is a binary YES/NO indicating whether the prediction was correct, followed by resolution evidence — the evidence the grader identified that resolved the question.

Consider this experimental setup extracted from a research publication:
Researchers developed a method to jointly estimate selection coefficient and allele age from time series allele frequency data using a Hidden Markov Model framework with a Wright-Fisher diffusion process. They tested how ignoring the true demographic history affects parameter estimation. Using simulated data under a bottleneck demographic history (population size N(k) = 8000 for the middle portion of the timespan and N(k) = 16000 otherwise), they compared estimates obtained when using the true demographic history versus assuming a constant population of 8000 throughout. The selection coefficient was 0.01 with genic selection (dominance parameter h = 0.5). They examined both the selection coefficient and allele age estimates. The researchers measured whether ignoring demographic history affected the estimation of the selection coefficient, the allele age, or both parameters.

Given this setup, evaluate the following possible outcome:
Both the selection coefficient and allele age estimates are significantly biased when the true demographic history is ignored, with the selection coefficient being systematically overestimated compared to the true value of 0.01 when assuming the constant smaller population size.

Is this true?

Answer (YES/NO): NO